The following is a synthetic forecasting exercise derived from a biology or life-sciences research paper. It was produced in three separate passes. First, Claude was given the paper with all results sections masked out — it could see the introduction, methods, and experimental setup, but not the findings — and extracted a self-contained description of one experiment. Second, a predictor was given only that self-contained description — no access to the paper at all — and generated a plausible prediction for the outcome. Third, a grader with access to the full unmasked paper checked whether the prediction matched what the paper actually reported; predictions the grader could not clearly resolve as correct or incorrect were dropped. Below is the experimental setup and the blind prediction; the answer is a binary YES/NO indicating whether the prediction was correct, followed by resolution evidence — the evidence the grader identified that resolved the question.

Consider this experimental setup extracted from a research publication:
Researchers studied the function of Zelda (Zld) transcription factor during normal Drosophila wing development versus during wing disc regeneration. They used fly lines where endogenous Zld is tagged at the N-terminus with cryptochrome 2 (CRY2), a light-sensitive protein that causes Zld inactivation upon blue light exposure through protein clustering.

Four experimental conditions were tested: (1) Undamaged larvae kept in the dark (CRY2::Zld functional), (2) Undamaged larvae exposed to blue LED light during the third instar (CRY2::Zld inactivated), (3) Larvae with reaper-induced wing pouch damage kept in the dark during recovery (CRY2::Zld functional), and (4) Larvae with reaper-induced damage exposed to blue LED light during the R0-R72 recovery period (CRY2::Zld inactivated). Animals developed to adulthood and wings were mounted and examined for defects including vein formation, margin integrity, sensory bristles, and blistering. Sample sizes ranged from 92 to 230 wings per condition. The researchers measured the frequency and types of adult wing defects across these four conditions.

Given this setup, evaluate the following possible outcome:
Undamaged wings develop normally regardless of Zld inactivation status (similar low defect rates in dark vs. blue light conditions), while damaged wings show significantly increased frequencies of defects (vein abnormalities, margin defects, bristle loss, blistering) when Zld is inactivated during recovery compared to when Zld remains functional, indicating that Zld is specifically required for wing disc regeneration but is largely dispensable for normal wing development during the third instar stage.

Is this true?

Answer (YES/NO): YES